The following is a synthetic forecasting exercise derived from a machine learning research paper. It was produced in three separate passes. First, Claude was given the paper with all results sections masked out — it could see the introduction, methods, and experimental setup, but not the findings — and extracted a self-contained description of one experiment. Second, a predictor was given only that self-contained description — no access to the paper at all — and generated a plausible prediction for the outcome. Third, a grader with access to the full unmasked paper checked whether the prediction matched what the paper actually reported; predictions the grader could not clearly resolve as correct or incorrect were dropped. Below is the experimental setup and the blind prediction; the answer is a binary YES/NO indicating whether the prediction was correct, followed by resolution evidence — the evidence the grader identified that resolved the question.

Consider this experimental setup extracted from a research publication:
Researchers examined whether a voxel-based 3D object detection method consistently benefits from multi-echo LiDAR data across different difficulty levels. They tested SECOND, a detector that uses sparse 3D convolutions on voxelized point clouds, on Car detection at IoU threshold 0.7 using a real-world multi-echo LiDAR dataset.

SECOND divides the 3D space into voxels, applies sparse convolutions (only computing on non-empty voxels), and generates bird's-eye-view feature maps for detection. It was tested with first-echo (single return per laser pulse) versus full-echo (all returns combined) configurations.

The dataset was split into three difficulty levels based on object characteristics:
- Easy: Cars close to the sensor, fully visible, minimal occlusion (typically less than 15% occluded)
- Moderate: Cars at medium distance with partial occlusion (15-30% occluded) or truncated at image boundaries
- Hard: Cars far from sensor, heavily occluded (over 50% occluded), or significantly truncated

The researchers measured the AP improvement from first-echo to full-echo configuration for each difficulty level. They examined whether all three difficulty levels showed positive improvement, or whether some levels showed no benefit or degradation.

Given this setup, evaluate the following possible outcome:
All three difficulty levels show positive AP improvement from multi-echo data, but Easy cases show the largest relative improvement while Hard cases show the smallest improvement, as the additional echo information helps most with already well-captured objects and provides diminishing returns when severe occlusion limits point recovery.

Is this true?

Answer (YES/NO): YES